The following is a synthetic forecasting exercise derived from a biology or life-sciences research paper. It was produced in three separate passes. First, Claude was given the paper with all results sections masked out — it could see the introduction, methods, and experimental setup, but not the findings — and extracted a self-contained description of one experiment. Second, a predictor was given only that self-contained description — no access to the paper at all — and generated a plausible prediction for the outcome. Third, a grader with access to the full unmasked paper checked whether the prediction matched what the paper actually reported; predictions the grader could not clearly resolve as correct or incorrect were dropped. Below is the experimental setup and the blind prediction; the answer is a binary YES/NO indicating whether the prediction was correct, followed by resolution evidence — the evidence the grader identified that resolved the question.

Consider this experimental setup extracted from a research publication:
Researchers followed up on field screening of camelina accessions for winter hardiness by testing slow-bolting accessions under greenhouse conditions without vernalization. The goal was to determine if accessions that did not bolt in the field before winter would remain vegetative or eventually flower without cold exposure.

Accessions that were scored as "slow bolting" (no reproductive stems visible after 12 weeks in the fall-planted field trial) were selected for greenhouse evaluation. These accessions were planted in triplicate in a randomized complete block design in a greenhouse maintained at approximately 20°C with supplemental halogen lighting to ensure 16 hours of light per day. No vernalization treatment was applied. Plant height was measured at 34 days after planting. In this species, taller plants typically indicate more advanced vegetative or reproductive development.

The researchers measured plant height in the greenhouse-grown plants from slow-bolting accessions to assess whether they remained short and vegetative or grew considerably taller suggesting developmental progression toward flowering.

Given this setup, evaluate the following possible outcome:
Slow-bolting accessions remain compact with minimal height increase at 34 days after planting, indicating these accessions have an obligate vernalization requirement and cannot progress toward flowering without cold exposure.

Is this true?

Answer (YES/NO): NO